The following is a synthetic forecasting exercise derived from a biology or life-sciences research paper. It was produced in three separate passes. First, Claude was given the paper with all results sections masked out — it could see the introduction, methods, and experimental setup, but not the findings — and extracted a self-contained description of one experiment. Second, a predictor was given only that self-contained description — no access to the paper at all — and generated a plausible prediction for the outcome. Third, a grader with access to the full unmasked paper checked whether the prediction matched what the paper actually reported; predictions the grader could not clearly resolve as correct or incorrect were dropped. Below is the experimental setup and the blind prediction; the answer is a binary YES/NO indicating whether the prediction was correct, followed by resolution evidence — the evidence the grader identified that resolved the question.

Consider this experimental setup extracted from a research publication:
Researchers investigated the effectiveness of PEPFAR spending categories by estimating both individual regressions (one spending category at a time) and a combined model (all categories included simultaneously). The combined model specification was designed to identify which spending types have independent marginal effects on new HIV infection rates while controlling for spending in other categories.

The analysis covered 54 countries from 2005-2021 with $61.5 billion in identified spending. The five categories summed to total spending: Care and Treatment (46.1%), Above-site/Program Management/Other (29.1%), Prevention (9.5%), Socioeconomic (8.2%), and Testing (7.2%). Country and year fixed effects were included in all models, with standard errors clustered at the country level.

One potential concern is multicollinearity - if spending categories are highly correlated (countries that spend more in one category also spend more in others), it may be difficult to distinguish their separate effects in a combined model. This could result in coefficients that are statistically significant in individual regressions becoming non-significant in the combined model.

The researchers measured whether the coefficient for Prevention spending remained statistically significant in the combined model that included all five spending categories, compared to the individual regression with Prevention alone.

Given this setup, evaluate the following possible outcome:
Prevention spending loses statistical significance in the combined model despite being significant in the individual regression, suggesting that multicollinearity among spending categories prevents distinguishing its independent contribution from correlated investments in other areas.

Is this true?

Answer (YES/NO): NO